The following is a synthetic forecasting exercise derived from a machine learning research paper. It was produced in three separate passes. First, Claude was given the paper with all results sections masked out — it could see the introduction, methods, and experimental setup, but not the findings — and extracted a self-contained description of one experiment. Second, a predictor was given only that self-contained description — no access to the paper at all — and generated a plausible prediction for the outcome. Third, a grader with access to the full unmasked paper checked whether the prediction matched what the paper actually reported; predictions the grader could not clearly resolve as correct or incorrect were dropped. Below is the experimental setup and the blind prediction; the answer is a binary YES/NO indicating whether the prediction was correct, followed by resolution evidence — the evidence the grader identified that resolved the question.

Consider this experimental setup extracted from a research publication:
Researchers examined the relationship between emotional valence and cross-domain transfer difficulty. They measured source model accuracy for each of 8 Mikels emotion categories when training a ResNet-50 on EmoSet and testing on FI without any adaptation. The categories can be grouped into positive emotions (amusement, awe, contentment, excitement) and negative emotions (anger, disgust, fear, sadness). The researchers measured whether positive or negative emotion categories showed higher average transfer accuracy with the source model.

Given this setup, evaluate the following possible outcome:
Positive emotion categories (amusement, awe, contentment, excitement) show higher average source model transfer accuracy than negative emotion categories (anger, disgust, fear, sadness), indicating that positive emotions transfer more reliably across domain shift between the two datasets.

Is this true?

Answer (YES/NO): YES